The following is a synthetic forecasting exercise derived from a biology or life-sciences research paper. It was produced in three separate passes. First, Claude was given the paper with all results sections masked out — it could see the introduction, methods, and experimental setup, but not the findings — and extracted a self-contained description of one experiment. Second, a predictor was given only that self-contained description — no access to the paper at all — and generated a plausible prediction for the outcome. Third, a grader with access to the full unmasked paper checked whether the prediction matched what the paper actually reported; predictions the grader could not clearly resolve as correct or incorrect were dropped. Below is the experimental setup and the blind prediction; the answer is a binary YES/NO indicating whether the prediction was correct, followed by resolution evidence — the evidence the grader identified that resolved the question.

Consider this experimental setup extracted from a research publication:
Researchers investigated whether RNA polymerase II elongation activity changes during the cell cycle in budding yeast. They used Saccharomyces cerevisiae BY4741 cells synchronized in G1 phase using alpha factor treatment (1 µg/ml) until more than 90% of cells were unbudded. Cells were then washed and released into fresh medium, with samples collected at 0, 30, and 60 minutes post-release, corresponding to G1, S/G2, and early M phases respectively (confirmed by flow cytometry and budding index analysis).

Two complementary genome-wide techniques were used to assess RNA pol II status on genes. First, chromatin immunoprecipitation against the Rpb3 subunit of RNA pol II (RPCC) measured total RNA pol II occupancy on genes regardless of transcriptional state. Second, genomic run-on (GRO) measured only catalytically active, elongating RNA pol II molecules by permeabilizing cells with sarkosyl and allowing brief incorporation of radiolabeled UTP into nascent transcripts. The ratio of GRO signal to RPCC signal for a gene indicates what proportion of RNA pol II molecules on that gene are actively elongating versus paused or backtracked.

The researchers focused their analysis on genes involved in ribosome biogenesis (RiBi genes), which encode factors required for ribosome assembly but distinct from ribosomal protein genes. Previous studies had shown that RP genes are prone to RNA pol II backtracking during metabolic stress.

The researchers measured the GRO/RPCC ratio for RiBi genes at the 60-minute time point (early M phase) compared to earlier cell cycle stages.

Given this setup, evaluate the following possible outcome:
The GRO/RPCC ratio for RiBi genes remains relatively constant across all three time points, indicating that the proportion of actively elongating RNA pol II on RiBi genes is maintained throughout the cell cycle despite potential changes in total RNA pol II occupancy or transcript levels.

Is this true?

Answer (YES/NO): NO